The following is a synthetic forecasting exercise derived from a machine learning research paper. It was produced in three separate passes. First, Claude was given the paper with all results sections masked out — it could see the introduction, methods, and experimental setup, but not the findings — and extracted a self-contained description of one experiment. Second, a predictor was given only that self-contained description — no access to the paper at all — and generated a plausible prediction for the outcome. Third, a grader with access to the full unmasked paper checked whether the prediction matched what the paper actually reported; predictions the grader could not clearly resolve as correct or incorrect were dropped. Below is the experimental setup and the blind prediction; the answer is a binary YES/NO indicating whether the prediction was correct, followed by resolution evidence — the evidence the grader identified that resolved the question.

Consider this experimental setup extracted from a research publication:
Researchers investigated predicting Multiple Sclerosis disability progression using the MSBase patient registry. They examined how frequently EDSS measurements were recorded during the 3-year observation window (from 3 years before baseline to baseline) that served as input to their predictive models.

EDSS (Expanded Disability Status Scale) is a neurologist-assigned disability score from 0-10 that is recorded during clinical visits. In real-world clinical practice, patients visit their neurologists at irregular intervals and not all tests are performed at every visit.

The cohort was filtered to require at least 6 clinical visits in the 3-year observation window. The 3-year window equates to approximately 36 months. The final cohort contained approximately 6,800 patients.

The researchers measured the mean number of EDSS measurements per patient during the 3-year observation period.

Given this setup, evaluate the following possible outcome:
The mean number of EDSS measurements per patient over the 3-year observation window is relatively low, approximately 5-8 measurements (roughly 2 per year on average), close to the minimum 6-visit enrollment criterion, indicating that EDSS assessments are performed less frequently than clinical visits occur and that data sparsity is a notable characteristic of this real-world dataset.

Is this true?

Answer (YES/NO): NO